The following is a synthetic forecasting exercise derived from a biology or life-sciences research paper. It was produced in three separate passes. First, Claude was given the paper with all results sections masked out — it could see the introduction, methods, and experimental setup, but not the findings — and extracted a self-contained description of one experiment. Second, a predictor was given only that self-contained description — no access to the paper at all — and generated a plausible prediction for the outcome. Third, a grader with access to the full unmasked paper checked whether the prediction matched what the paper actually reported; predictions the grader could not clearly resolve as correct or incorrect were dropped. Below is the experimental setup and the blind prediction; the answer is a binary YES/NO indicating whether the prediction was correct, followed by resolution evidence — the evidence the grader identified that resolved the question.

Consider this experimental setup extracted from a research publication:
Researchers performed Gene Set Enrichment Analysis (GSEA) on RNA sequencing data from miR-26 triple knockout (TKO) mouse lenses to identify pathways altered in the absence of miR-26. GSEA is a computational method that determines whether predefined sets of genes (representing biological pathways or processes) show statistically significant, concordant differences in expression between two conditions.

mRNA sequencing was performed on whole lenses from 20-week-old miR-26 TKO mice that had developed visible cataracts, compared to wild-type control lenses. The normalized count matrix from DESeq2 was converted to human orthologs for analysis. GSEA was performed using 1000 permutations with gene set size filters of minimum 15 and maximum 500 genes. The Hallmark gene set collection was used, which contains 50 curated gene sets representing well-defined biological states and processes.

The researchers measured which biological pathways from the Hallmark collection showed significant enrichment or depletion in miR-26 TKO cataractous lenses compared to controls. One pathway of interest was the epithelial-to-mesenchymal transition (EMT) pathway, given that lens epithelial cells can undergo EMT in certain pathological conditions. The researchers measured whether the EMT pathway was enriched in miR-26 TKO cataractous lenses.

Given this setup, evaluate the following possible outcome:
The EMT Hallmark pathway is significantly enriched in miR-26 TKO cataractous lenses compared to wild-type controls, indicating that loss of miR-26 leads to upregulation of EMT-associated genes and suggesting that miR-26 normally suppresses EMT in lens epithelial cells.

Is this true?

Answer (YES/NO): YES